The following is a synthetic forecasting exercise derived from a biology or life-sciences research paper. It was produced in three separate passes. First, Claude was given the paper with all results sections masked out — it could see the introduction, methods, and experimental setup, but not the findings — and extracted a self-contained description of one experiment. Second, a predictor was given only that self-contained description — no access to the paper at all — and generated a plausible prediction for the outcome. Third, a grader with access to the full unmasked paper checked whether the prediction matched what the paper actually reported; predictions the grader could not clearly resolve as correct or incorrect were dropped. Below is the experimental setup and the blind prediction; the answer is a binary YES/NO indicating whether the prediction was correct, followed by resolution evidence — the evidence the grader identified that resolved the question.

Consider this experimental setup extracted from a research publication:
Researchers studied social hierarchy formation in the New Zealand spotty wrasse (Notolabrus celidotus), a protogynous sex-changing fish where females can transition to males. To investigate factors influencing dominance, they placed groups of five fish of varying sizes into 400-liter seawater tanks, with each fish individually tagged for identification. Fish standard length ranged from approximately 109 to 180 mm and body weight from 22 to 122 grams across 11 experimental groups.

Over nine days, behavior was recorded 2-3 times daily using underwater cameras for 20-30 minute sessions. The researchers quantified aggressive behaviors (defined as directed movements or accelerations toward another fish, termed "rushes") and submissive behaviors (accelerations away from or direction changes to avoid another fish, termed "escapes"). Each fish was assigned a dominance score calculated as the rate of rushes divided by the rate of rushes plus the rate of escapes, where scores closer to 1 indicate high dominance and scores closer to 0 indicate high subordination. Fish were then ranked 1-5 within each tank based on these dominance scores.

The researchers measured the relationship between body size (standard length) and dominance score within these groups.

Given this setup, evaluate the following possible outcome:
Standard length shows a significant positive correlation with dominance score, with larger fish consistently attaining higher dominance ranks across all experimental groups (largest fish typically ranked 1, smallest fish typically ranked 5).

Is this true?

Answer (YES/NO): YES